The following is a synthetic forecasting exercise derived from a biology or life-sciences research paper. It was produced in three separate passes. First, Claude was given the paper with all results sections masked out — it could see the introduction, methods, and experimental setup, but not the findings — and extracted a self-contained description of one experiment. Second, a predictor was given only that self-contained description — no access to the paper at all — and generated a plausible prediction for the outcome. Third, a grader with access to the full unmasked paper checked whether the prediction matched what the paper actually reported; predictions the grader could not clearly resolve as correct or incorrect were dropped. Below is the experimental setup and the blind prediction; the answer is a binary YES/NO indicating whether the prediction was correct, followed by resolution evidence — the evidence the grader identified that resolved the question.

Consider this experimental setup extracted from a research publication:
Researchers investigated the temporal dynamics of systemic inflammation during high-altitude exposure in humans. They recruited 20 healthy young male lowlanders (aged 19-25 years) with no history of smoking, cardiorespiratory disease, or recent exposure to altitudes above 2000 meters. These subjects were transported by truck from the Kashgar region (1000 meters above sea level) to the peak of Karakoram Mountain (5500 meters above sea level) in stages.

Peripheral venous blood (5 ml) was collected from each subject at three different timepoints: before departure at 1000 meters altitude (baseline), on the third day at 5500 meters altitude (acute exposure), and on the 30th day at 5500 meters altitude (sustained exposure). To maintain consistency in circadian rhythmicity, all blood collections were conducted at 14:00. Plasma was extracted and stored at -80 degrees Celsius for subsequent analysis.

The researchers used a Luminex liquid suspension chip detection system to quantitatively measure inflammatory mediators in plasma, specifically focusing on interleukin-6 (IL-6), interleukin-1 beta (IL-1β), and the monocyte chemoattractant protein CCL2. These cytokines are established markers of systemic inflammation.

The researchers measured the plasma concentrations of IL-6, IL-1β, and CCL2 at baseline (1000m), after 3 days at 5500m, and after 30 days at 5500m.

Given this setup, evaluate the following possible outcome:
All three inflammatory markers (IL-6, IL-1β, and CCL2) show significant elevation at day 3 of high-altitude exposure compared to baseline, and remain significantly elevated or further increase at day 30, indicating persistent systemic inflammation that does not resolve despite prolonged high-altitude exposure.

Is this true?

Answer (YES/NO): YES